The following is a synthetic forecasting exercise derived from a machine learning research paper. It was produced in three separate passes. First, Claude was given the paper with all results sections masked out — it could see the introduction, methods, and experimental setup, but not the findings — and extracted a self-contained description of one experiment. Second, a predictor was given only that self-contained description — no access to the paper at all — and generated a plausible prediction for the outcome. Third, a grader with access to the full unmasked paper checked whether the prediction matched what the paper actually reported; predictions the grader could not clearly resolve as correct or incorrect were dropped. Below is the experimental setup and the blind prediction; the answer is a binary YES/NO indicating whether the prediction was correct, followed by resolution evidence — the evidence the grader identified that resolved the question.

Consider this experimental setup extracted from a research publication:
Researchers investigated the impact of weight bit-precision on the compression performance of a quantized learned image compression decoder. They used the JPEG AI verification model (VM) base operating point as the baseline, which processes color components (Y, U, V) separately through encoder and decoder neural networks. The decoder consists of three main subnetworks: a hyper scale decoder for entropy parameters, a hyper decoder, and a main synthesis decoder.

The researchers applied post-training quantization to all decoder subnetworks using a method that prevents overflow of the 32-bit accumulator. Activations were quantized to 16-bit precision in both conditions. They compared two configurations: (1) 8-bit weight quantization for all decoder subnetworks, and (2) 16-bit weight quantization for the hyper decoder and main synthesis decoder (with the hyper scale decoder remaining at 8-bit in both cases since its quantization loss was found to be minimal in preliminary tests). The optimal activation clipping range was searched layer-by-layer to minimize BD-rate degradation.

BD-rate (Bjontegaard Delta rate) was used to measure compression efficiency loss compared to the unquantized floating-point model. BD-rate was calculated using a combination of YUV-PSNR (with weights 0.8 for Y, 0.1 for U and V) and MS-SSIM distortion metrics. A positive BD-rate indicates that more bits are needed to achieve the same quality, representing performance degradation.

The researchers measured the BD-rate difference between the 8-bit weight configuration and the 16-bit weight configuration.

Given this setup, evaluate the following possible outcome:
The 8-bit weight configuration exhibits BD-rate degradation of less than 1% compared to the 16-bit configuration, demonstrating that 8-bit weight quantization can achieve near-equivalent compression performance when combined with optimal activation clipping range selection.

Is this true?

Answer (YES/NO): NO